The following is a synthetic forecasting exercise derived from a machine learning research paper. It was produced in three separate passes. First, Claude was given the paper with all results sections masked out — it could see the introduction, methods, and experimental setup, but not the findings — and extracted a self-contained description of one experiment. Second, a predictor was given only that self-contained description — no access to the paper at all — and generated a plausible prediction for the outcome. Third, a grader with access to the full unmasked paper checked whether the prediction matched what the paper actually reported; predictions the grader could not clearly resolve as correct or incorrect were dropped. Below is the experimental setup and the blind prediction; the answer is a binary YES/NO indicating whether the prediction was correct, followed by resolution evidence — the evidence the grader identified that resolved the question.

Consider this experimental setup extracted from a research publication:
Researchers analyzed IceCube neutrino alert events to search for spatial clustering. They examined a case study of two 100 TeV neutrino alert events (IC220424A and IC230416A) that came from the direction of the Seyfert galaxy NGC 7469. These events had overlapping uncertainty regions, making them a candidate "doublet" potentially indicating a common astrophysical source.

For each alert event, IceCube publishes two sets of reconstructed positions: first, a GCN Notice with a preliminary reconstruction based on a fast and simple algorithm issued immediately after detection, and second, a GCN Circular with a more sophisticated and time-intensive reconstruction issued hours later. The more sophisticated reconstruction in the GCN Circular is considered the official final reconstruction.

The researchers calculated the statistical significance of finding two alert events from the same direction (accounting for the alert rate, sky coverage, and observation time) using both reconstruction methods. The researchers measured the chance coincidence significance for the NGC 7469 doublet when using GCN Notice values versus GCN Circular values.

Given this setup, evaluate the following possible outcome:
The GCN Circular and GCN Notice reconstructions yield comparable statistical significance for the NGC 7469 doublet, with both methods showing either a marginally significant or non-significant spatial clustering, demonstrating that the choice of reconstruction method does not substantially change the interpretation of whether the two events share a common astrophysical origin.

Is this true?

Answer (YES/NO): NO